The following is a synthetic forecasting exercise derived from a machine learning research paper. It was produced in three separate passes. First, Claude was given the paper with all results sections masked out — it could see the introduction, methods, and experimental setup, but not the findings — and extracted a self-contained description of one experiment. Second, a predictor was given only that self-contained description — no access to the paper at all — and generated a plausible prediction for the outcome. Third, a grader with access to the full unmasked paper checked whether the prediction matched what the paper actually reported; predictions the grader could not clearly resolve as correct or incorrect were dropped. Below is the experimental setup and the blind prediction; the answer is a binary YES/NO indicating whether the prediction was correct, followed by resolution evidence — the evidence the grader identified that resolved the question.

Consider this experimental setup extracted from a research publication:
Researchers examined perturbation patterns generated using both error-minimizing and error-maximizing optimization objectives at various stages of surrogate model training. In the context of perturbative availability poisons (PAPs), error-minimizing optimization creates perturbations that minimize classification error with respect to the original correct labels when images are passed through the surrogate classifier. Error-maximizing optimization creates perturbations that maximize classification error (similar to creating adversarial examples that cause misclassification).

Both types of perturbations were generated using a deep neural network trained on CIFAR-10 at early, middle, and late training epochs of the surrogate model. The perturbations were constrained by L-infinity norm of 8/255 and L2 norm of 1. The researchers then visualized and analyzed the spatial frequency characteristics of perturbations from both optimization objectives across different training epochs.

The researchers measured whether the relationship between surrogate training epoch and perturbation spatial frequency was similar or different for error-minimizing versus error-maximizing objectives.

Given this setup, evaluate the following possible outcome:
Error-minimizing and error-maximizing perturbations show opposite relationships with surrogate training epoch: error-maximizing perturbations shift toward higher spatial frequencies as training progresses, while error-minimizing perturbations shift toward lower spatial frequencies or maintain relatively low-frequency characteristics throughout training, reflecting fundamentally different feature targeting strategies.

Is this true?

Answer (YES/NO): NO